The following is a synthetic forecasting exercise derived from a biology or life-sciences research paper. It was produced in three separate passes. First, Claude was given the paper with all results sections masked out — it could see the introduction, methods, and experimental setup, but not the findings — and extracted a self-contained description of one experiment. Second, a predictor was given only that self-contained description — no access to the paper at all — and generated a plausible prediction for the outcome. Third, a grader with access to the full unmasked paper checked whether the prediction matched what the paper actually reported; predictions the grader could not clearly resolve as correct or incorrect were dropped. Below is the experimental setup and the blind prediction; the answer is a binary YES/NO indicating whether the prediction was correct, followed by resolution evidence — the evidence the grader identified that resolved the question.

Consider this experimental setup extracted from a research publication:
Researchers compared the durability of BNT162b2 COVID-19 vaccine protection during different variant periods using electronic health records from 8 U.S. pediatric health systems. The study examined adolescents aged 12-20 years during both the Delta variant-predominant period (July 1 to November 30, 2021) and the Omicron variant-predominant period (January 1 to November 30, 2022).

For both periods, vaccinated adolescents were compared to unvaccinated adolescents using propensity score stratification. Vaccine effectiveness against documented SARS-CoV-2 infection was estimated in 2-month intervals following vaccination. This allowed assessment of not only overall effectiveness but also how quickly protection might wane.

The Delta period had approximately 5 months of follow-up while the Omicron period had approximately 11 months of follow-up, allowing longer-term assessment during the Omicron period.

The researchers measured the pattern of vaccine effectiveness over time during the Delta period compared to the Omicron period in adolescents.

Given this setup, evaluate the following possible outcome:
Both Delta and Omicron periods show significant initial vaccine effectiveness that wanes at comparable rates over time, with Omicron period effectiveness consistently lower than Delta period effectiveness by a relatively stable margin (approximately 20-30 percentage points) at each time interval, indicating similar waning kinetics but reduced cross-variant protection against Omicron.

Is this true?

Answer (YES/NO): NO